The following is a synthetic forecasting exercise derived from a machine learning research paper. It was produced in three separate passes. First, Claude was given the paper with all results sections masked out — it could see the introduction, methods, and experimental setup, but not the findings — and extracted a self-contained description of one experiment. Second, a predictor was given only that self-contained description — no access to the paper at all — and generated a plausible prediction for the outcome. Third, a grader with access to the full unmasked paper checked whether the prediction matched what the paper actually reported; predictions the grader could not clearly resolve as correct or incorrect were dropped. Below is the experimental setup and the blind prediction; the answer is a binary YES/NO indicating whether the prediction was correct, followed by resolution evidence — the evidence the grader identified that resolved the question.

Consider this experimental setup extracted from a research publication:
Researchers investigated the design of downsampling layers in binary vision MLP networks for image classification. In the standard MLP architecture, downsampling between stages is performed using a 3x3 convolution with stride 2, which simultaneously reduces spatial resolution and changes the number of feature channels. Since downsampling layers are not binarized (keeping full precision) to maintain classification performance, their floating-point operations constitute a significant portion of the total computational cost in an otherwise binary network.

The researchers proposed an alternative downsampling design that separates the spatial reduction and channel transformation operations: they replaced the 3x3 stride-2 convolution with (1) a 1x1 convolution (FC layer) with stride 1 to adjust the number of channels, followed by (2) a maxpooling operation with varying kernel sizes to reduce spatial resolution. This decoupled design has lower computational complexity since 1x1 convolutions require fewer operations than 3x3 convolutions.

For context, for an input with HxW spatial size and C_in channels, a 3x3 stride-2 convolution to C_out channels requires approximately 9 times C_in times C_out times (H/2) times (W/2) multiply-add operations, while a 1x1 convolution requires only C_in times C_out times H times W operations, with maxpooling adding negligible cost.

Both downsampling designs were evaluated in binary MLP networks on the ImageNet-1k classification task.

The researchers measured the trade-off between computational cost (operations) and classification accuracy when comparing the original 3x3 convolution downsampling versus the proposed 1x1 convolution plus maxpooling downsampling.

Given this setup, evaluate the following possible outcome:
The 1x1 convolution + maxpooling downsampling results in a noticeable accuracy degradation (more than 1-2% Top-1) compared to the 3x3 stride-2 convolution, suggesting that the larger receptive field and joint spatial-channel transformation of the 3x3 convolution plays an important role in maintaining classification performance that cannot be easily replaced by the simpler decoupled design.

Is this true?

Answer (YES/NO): NO